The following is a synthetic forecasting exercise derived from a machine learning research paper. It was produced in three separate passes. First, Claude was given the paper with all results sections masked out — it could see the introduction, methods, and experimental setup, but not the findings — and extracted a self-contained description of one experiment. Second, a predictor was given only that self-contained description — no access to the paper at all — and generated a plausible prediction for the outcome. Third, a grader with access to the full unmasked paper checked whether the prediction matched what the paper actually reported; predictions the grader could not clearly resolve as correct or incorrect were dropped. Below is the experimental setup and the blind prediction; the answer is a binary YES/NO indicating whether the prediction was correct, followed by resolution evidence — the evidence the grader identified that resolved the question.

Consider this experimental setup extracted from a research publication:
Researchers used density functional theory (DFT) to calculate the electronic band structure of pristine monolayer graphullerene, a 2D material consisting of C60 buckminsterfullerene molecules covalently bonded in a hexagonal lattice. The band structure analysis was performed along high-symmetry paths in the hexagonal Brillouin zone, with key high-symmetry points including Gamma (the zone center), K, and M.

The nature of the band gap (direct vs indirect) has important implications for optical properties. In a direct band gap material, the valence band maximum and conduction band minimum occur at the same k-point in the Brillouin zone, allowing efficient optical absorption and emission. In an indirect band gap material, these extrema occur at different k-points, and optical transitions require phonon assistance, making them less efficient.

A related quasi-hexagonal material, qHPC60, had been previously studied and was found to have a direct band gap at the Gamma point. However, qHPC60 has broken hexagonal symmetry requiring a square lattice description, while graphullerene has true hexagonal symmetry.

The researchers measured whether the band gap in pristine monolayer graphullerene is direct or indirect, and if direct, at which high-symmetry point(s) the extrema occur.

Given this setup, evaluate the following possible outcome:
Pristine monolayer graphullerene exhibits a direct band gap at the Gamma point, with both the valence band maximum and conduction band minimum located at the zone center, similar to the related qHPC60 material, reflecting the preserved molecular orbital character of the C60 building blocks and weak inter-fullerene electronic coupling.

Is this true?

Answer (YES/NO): YES